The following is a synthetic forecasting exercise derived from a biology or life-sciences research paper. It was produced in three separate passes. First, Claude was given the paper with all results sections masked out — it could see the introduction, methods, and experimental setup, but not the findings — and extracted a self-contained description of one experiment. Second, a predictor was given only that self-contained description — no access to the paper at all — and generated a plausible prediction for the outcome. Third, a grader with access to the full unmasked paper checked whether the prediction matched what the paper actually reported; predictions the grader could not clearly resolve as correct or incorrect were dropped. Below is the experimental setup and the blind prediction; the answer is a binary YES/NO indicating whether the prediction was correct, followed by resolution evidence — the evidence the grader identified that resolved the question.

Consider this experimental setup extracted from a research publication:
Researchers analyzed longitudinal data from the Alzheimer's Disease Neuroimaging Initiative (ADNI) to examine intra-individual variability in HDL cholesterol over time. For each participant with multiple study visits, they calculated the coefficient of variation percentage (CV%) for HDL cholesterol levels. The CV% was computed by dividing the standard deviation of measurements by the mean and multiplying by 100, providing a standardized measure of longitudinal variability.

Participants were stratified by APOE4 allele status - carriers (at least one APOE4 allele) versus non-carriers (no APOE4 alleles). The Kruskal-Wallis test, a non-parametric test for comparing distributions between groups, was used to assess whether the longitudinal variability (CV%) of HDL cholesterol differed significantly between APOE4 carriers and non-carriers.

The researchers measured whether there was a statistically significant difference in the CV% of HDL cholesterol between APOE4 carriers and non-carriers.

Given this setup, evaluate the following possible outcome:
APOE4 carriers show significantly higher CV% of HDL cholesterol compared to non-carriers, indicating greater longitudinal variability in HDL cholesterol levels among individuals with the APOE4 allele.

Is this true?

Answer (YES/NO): NO